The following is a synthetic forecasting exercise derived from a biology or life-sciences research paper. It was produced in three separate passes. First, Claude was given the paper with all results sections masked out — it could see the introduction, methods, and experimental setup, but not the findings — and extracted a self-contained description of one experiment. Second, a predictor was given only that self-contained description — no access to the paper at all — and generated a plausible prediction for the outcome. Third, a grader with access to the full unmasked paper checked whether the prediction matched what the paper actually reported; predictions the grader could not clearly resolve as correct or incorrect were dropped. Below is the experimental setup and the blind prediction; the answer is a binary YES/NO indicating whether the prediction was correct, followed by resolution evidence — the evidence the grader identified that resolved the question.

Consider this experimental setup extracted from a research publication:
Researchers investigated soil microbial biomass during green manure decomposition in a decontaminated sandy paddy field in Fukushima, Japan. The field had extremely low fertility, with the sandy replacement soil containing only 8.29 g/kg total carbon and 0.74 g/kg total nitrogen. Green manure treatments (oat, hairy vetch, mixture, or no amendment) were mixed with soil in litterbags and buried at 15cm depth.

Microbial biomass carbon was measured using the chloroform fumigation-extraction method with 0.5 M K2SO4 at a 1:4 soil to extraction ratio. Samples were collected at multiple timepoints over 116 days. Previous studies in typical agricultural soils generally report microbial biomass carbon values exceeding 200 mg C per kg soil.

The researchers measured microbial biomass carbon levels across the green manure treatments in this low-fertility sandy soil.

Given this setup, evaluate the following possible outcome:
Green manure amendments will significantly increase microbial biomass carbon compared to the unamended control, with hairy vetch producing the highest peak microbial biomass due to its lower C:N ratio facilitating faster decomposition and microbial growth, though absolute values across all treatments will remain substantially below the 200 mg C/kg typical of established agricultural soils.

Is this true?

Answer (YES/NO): NO